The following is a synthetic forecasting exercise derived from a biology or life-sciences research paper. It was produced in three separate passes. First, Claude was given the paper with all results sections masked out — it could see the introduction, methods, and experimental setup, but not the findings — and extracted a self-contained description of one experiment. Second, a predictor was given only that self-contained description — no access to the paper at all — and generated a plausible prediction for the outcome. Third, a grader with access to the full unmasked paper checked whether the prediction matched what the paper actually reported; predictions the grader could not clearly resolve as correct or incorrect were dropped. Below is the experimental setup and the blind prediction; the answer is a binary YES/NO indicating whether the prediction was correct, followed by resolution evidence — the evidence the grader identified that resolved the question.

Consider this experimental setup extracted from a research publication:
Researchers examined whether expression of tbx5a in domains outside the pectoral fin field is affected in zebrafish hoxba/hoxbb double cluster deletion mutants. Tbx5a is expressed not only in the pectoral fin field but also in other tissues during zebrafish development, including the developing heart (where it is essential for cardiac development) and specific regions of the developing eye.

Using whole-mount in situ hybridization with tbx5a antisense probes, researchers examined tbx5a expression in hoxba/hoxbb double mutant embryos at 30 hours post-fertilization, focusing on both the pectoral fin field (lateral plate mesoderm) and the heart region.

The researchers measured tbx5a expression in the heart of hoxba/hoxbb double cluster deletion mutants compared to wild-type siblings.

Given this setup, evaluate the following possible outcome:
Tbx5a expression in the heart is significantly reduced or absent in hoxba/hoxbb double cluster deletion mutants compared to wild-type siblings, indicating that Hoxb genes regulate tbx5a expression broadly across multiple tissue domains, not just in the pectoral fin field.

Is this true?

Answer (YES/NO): NO